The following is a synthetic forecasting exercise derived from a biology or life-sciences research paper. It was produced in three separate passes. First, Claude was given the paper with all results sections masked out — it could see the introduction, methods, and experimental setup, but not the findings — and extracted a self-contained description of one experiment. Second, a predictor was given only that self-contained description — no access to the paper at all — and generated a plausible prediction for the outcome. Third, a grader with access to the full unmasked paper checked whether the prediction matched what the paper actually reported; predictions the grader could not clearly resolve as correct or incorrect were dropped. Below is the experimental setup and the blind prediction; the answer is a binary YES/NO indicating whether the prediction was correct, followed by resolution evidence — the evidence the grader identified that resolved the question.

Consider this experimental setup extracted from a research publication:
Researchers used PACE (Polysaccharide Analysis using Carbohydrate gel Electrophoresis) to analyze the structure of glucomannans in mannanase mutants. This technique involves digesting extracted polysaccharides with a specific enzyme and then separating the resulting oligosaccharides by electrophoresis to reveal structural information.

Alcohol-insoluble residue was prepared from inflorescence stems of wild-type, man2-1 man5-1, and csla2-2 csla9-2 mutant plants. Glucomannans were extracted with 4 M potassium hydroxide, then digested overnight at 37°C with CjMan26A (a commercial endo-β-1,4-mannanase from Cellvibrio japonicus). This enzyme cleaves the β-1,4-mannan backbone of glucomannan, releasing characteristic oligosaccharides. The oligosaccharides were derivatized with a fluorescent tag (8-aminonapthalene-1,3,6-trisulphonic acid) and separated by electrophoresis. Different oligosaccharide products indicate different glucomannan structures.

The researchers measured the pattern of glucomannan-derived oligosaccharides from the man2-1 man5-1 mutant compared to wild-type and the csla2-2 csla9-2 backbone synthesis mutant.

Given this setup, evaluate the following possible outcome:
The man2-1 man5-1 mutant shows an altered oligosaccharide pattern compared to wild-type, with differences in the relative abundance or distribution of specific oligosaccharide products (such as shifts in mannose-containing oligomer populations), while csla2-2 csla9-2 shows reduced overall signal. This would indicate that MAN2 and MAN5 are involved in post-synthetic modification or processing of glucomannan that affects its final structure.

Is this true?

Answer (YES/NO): NO